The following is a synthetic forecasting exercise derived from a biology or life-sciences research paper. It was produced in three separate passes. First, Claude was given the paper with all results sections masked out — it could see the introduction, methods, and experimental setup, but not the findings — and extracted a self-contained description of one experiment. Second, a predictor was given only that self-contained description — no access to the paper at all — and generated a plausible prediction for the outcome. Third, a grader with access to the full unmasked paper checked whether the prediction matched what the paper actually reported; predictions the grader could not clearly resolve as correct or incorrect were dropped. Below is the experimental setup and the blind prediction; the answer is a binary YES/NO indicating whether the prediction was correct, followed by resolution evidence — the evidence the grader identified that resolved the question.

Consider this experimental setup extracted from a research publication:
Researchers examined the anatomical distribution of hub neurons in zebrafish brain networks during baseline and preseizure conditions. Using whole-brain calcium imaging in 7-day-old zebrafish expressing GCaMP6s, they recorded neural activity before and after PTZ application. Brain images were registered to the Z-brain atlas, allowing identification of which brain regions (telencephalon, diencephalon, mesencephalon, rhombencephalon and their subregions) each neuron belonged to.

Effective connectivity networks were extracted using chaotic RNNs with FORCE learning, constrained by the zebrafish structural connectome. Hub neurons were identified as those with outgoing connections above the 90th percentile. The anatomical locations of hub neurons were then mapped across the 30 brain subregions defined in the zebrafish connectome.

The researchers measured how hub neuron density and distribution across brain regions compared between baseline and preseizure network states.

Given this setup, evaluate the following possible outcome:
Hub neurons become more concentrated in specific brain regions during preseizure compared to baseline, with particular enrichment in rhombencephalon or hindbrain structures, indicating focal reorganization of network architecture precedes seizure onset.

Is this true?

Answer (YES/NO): NO